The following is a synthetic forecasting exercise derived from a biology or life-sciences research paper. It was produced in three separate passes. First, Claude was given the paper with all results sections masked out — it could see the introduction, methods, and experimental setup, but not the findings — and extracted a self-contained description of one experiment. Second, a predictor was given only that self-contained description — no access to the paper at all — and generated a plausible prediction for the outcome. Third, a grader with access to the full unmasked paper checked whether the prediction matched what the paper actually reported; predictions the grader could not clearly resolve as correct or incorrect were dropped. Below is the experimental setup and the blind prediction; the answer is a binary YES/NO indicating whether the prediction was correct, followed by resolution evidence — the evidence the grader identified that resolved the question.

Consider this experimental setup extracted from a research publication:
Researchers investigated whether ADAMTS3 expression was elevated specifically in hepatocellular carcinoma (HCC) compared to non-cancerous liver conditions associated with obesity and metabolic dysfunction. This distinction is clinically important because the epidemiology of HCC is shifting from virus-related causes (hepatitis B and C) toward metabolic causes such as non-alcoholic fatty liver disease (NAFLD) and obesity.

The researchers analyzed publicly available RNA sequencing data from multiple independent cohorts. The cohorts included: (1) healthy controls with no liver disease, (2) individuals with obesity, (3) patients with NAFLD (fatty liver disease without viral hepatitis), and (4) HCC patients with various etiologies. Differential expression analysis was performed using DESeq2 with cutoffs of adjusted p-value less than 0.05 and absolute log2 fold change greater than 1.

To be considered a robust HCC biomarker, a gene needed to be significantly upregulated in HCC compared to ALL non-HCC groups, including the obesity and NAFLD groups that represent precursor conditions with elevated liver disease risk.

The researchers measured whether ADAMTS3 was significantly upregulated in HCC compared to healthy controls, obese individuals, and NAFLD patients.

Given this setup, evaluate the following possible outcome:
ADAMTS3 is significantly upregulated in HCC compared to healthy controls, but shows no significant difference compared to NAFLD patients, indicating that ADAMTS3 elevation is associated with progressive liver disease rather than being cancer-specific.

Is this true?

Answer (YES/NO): NO